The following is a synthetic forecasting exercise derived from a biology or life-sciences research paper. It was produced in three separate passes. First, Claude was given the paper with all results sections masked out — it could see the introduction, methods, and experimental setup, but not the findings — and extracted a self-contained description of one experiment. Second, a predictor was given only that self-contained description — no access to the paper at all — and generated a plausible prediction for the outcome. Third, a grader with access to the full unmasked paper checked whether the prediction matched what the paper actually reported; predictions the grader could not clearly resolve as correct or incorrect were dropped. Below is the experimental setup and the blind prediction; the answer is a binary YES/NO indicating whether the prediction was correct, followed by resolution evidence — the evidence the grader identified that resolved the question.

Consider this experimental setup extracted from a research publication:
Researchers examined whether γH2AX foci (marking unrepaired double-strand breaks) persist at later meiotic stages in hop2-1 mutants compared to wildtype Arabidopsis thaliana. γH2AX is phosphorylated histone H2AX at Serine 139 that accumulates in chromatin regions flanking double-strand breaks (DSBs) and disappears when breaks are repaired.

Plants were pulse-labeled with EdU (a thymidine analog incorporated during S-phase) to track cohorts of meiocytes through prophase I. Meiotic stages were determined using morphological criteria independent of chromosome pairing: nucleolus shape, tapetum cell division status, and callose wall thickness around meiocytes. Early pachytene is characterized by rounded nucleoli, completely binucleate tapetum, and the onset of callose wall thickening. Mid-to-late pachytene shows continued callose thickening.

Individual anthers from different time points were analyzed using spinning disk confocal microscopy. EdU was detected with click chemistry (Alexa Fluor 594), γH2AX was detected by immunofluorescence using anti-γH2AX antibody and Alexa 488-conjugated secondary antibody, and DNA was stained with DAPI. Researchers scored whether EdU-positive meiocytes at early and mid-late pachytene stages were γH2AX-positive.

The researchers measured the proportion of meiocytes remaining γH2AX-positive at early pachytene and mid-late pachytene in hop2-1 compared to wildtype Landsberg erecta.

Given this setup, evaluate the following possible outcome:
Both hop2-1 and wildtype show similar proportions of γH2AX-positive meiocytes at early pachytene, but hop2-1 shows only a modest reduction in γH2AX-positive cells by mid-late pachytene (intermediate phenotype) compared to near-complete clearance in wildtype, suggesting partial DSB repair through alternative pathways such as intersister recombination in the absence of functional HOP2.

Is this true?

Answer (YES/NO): NO